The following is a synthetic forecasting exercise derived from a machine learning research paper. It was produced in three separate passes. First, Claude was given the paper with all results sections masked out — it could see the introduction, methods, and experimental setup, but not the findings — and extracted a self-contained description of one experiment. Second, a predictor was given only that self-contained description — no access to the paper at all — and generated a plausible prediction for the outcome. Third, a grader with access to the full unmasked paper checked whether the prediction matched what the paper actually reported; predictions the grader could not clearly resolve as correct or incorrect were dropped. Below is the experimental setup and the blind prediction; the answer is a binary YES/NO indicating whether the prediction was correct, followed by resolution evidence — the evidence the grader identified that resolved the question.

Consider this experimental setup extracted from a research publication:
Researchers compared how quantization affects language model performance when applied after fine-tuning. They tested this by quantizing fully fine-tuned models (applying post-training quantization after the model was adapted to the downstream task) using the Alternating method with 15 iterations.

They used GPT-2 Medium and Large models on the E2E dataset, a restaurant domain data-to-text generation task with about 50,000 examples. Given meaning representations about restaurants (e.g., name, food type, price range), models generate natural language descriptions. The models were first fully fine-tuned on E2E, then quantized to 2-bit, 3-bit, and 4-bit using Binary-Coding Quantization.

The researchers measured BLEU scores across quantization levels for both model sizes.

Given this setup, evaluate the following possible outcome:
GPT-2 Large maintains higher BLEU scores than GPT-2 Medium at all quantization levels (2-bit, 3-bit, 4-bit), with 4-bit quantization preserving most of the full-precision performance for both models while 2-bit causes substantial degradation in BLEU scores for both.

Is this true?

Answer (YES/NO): NO